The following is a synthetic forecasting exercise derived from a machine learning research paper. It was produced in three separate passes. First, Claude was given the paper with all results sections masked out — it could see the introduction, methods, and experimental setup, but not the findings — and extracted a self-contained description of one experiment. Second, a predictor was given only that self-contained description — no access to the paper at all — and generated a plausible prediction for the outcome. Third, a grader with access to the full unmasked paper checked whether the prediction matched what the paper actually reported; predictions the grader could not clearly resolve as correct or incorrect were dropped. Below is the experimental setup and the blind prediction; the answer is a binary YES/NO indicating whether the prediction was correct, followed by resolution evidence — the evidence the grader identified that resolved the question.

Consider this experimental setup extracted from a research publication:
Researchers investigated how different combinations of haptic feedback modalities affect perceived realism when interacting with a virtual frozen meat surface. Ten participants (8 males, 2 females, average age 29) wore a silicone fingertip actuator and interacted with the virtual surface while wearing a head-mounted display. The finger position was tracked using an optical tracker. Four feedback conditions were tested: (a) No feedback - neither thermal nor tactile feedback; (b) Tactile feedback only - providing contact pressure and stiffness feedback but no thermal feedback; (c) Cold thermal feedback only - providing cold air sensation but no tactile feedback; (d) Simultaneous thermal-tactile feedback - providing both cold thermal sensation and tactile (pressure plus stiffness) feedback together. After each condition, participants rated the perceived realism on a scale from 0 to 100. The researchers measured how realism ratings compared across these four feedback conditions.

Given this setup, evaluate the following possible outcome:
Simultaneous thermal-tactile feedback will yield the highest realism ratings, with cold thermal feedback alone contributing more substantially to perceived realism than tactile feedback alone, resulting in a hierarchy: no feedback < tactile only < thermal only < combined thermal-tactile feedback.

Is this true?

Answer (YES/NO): NO